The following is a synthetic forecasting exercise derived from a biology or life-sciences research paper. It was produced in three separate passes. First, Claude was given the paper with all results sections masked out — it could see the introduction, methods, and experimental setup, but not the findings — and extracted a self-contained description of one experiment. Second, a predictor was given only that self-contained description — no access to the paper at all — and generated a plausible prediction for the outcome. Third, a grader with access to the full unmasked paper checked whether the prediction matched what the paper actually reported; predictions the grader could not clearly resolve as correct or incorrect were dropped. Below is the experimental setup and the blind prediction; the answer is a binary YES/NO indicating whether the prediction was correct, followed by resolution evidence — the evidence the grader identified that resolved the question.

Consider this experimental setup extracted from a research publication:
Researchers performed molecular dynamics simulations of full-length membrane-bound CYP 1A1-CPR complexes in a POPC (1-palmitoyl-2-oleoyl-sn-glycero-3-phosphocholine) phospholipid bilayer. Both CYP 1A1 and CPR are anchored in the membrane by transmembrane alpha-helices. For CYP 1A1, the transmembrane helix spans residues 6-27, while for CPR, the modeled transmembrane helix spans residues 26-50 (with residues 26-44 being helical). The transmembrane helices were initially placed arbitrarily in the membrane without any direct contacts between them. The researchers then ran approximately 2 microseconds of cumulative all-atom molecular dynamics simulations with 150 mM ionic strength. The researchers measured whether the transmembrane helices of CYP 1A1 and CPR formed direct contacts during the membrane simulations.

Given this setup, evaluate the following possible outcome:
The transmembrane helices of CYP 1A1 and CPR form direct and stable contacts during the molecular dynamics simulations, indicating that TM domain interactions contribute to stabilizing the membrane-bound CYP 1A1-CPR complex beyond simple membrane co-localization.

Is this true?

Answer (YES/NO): NO